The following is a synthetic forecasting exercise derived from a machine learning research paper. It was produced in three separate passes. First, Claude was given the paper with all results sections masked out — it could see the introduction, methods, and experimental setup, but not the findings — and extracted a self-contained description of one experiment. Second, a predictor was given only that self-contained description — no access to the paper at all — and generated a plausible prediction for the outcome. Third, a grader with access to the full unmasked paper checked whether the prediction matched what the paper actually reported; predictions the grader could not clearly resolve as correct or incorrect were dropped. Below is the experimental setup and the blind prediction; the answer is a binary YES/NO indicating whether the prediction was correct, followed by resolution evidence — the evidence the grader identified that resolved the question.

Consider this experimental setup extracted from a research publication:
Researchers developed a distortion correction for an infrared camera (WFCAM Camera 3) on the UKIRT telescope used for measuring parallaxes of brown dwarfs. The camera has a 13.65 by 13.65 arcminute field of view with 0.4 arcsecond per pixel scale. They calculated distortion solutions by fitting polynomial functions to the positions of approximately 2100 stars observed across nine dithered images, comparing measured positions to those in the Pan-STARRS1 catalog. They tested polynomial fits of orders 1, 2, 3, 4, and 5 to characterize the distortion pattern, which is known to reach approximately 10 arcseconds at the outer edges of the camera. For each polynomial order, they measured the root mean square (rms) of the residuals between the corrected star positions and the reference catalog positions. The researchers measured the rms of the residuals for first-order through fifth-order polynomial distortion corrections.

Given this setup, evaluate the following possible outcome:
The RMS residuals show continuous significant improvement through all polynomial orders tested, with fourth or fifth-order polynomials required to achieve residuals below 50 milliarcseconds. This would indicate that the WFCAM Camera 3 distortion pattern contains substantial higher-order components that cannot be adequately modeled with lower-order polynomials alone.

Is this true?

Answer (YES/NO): NO